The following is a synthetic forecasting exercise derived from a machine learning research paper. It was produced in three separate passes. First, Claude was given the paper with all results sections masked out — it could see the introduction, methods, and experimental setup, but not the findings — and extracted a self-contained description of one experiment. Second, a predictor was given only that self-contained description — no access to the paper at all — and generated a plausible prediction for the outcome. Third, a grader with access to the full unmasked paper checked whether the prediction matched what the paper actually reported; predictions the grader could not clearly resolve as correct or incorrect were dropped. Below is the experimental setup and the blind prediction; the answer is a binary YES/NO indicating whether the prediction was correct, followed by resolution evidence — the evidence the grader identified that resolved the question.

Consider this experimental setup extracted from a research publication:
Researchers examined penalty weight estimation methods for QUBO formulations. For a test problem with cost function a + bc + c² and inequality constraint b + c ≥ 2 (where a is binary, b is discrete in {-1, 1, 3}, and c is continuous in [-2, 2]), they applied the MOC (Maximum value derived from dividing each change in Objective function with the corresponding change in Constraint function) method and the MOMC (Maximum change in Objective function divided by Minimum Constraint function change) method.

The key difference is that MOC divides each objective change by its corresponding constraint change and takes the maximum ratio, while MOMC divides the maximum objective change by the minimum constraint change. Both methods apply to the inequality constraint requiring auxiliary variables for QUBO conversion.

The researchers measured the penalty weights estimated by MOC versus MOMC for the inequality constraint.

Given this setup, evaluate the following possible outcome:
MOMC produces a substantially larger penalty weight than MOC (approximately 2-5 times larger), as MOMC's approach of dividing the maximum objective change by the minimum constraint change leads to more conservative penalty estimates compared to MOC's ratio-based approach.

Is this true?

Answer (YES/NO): NO